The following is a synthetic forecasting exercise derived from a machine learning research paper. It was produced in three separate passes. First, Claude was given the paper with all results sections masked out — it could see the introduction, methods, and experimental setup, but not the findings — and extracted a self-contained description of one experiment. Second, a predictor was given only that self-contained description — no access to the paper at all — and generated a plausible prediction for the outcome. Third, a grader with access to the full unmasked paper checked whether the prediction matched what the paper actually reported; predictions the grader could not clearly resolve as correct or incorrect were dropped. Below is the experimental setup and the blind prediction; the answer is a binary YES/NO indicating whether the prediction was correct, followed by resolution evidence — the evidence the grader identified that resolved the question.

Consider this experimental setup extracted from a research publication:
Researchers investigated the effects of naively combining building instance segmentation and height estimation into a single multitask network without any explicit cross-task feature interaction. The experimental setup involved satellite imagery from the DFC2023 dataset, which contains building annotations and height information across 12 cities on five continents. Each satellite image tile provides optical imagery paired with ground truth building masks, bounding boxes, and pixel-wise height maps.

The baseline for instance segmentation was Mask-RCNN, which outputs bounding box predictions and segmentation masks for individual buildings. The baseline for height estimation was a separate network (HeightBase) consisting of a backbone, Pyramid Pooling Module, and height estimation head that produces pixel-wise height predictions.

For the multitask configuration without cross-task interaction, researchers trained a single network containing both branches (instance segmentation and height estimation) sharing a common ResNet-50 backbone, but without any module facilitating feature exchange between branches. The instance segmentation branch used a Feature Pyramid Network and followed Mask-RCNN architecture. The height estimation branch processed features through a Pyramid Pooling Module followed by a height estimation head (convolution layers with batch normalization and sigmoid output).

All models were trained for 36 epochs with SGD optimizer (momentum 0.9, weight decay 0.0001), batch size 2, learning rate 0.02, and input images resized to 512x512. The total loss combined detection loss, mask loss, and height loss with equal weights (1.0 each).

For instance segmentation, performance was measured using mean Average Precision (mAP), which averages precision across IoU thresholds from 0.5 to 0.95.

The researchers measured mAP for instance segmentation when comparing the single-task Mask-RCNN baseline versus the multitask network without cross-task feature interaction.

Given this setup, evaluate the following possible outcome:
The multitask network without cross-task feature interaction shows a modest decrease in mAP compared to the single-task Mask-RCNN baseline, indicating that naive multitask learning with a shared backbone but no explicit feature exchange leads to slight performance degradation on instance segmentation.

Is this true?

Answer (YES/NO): YES